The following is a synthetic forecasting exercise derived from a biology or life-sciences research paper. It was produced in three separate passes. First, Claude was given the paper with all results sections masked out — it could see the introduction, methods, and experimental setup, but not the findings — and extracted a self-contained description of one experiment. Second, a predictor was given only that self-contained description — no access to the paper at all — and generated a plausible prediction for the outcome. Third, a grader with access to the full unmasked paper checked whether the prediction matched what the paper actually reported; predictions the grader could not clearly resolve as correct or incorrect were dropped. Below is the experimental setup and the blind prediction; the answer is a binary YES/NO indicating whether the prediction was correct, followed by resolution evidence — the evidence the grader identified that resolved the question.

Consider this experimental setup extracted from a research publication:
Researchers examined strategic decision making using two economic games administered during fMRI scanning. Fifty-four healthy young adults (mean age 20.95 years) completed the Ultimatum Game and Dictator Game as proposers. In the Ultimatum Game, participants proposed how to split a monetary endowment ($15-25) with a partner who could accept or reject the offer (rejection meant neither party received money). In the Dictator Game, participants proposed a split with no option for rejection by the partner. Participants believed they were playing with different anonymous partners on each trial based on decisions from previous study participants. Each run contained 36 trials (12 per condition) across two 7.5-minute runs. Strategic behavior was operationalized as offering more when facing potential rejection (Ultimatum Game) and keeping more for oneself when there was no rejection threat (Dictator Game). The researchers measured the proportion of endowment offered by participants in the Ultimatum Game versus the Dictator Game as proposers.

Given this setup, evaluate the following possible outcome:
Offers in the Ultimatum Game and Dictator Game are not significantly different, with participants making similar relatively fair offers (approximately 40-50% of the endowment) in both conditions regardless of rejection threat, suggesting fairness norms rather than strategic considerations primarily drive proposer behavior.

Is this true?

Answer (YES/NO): NO